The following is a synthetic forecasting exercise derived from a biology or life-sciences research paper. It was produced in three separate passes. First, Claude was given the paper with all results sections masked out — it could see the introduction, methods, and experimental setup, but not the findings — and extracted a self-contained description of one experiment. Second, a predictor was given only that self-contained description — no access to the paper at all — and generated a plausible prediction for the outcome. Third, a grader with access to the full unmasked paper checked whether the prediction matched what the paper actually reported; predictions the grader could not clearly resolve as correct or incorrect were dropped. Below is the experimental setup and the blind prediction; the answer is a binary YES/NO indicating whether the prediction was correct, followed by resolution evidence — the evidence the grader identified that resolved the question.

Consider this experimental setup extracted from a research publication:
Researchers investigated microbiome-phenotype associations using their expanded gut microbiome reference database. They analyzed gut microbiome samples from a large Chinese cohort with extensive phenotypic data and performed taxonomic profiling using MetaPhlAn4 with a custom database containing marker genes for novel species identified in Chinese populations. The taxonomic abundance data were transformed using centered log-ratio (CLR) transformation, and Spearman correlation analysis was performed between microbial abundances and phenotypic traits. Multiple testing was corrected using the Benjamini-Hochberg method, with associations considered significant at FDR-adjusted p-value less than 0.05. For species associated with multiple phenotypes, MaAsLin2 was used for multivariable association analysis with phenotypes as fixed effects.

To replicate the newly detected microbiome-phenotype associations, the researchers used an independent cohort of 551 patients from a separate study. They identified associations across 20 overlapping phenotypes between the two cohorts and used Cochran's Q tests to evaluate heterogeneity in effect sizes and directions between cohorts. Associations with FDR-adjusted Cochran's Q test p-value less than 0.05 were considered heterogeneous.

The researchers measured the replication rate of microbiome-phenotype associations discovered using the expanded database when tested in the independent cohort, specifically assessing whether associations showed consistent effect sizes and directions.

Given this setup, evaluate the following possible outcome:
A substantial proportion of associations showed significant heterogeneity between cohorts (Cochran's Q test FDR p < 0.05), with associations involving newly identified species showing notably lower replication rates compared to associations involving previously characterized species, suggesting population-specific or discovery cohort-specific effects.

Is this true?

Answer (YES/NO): NO